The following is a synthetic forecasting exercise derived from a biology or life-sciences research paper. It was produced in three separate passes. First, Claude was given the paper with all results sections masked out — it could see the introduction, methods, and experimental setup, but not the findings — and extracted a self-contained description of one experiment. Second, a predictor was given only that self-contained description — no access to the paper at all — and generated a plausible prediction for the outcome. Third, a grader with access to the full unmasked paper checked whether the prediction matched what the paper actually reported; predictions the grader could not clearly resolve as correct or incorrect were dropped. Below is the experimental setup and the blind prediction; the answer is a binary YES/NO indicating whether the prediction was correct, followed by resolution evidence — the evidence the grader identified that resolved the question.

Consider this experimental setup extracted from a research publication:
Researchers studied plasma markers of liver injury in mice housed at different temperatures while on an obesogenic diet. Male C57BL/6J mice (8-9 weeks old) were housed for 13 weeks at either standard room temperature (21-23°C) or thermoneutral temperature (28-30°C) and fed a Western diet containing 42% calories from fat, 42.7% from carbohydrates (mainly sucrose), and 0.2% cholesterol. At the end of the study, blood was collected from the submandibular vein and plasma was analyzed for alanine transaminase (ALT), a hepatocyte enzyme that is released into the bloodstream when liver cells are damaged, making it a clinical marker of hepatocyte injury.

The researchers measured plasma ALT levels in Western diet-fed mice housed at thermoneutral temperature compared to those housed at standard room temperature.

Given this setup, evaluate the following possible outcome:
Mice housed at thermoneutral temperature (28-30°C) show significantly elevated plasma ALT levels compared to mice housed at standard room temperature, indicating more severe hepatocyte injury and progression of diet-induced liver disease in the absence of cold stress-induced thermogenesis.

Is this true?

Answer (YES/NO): NO